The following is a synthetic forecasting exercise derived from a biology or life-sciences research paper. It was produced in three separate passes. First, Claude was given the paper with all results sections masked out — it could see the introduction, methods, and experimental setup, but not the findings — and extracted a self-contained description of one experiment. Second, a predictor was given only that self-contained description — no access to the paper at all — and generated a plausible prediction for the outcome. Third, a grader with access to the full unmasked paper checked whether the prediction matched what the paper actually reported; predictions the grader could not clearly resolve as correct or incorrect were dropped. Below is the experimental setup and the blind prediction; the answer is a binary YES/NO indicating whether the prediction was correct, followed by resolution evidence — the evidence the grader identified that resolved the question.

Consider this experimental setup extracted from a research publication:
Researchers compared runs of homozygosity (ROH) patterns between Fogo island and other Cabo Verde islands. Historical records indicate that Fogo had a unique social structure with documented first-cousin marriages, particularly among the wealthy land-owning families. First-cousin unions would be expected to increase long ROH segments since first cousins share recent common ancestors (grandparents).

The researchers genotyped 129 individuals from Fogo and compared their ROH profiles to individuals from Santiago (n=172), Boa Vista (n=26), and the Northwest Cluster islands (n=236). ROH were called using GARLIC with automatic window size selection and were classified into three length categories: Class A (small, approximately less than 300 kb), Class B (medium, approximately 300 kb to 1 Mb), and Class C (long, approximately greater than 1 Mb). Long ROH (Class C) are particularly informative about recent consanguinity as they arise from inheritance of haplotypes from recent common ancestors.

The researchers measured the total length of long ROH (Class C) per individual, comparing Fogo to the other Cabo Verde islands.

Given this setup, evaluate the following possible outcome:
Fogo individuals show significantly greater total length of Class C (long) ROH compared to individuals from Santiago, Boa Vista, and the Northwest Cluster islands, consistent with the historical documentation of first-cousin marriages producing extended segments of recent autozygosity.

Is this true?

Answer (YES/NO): NO